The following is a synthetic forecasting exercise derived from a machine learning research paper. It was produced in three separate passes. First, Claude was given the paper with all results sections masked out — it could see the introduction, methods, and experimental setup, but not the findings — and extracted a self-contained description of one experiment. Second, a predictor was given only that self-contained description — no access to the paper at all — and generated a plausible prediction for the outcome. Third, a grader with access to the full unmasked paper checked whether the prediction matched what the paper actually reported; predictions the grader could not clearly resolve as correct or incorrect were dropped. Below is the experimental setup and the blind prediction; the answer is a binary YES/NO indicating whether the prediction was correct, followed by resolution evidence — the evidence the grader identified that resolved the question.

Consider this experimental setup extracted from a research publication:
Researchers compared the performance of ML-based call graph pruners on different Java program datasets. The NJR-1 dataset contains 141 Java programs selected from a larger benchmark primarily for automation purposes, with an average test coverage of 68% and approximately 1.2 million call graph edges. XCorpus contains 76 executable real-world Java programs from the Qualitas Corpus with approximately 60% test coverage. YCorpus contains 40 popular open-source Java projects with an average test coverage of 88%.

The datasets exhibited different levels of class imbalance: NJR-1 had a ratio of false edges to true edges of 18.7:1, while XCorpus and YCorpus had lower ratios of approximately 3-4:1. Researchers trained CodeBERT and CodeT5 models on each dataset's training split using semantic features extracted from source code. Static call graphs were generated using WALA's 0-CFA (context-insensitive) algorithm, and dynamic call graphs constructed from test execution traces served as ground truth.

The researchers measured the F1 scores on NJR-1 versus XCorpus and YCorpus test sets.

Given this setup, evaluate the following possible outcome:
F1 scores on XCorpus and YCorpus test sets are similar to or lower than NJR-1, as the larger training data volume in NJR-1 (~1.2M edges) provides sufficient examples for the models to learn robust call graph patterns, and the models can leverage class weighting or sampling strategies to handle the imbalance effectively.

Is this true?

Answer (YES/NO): NO